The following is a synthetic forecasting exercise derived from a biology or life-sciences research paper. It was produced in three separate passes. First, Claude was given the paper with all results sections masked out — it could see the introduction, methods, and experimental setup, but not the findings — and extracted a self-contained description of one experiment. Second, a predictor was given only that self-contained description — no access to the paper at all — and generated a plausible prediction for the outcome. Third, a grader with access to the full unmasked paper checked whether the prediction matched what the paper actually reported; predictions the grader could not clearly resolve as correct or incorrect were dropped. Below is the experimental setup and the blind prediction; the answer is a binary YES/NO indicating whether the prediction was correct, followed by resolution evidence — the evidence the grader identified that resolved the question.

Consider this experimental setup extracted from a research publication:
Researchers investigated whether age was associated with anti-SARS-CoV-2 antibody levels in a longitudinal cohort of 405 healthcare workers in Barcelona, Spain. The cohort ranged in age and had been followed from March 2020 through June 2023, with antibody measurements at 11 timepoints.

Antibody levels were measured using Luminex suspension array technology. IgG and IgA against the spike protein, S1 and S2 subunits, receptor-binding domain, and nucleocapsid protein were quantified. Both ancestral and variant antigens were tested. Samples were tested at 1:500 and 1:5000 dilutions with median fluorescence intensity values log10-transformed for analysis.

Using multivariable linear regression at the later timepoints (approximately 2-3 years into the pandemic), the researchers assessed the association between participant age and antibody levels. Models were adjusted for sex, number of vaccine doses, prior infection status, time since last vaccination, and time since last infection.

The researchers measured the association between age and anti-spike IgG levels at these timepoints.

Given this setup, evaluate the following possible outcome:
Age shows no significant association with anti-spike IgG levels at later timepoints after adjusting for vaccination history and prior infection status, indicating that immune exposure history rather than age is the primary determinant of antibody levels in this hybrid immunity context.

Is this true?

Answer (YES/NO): NO